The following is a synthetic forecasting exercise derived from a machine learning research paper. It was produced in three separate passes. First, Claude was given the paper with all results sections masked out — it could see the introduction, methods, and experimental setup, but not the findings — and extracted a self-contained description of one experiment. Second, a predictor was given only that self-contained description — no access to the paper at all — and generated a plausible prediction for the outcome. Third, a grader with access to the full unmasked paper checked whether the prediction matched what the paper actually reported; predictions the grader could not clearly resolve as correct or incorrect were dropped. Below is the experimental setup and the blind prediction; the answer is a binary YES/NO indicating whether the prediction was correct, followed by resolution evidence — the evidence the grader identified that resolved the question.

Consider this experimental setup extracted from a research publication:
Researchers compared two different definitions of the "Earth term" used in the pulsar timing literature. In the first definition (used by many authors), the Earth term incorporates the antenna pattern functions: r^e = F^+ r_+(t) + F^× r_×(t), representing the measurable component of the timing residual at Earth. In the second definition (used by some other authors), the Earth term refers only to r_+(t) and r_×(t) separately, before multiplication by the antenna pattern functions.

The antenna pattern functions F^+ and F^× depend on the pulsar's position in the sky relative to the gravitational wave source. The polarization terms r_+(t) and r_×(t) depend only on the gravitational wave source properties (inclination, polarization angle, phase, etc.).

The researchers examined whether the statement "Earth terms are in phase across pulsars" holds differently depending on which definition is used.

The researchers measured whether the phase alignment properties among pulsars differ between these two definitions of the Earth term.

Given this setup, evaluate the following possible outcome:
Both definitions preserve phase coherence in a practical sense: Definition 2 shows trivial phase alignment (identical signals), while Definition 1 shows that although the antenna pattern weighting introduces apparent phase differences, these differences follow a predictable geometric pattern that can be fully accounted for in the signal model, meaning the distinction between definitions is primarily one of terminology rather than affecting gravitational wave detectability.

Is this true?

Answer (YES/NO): NO